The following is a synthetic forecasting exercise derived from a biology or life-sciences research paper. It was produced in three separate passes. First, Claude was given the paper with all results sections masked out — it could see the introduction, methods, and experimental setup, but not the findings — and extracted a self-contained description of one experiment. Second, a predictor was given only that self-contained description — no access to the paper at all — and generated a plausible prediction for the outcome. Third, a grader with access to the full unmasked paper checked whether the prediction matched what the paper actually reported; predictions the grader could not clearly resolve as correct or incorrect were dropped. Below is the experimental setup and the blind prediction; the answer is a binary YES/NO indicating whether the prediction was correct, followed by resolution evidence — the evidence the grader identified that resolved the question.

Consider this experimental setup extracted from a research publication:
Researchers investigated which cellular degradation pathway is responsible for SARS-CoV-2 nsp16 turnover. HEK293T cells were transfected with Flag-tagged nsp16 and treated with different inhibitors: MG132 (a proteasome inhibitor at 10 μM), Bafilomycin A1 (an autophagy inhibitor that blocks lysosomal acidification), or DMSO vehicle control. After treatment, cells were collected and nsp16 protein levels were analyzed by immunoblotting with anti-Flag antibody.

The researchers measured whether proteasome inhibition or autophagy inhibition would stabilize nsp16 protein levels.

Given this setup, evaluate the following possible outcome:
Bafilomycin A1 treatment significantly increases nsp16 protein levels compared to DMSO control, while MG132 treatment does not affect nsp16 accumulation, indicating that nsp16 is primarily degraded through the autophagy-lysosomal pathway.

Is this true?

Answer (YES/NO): NO